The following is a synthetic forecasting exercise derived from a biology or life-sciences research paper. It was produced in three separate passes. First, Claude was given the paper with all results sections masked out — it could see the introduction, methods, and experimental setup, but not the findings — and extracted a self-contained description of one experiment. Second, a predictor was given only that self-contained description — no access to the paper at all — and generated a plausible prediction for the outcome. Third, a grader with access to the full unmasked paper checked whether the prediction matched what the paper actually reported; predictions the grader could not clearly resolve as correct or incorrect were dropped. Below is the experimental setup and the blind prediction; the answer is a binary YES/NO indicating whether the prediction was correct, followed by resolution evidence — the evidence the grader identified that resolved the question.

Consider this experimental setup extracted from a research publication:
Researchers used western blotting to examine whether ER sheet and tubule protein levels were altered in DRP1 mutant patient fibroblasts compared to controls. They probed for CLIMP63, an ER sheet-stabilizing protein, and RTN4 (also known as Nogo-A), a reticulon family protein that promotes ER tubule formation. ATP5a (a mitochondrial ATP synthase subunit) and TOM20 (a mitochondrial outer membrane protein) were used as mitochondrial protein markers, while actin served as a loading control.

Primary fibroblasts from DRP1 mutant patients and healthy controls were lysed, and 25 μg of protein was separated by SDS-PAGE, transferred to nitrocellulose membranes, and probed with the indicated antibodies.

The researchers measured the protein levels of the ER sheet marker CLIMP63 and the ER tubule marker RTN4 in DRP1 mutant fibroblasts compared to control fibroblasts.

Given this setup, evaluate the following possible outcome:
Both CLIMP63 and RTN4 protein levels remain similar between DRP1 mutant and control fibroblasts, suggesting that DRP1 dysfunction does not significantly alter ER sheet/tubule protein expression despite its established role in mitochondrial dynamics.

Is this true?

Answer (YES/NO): YES